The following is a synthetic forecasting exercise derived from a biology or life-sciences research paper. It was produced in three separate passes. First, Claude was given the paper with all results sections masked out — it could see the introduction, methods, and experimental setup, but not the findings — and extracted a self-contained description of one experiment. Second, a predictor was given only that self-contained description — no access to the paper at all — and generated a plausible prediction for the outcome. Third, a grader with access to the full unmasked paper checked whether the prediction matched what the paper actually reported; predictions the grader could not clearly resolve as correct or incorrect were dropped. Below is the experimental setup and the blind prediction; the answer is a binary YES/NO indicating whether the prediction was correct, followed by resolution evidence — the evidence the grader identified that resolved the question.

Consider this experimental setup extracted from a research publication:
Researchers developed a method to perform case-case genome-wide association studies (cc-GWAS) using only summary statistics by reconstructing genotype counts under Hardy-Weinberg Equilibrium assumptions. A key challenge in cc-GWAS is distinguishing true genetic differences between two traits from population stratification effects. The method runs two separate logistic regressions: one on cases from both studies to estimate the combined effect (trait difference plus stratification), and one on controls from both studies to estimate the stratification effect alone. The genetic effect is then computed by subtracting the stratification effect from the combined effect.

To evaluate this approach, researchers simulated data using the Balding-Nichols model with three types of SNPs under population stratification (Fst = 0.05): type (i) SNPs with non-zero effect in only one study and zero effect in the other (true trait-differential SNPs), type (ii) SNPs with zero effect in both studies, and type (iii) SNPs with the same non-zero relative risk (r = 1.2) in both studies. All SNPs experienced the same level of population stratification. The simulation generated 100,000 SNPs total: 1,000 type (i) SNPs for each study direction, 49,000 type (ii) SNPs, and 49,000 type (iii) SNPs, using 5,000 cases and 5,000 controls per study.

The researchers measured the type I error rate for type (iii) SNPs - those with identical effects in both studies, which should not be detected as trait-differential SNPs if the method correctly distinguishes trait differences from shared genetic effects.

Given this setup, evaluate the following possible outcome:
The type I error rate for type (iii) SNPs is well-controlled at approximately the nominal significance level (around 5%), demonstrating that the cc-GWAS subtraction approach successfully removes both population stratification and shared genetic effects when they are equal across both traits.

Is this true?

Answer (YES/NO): NO